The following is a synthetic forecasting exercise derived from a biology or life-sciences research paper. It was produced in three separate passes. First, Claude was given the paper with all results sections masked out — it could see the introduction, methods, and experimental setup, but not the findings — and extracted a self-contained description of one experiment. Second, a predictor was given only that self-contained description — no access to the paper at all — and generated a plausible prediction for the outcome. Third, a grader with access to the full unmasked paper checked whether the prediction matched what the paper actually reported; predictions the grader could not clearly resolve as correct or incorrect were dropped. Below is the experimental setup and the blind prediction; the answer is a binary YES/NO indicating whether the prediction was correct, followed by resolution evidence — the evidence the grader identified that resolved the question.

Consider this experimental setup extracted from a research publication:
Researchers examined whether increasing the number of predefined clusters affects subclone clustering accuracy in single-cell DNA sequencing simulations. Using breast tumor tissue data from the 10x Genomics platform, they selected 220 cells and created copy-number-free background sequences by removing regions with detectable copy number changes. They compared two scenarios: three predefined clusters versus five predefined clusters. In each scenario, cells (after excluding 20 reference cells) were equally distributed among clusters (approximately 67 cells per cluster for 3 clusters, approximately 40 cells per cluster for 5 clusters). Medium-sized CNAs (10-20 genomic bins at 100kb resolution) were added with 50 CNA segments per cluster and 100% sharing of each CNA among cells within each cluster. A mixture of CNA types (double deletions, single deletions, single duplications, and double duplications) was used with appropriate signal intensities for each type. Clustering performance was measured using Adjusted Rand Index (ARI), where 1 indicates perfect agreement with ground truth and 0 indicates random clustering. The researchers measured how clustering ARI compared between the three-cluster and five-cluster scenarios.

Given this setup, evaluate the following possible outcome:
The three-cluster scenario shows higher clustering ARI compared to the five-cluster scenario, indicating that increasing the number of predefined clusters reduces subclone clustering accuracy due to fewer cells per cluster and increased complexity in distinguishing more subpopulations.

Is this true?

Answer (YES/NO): YES